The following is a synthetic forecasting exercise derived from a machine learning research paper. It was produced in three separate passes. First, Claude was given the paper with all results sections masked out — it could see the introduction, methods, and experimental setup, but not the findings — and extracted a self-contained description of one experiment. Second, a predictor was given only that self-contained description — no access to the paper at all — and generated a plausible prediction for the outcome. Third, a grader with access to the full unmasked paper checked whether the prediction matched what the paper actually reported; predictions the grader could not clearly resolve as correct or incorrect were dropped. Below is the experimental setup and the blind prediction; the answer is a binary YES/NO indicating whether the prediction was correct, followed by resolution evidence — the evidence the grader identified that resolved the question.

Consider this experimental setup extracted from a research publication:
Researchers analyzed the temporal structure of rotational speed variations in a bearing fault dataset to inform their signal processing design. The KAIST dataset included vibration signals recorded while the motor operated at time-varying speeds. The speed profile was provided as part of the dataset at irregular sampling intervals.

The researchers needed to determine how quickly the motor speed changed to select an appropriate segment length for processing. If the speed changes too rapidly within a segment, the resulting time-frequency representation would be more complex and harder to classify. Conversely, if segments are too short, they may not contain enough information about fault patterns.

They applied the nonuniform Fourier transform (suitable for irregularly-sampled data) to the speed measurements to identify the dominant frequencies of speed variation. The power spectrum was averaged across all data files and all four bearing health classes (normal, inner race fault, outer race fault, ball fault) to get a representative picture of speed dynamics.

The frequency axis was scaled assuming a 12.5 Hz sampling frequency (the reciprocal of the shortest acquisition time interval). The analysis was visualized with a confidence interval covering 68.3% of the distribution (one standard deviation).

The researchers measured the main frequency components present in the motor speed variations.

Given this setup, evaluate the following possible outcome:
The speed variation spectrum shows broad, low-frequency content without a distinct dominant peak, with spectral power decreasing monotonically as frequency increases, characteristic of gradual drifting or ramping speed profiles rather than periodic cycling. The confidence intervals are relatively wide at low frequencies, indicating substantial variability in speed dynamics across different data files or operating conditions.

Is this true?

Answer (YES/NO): NO